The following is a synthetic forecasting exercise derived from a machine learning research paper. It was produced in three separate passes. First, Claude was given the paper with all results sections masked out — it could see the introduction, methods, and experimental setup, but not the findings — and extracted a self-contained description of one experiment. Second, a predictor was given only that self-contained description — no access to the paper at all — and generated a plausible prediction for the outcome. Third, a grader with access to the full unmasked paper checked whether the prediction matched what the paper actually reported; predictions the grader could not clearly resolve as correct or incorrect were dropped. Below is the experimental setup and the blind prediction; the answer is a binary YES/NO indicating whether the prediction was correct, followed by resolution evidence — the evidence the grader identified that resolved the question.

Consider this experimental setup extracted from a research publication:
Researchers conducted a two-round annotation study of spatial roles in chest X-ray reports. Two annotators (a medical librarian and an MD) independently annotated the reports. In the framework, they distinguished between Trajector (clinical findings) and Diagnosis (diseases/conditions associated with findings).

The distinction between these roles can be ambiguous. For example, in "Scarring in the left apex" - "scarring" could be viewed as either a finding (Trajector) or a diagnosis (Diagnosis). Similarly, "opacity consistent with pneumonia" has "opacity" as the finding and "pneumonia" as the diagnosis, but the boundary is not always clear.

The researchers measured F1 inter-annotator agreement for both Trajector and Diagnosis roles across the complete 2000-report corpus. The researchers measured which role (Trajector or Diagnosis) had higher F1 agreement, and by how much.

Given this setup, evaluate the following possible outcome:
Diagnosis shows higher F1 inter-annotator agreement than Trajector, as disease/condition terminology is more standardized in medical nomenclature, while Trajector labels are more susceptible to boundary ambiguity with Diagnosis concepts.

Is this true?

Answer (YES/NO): NO